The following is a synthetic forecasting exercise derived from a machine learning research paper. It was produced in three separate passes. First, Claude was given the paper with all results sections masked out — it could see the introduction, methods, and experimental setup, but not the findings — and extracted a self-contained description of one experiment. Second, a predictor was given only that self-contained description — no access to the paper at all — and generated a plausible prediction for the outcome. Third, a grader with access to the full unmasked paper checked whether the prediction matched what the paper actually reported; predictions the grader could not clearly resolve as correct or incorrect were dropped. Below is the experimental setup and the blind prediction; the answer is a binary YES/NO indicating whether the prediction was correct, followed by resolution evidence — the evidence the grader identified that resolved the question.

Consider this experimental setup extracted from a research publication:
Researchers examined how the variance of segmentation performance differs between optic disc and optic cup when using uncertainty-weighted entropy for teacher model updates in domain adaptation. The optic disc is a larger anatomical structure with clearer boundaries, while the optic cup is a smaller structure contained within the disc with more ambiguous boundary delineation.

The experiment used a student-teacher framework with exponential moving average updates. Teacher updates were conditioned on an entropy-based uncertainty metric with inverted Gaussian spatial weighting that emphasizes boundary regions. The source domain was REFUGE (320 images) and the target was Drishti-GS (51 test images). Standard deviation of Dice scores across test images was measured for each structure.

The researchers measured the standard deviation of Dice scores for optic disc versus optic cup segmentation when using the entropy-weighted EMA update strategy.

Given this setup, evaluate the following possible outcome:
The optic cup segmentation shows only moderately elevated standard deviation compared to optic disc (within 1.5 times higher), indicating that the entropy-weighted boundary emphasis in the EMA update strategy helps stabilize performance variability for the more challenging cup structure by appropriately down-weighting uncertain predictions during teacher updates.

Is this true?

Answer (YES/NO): NO